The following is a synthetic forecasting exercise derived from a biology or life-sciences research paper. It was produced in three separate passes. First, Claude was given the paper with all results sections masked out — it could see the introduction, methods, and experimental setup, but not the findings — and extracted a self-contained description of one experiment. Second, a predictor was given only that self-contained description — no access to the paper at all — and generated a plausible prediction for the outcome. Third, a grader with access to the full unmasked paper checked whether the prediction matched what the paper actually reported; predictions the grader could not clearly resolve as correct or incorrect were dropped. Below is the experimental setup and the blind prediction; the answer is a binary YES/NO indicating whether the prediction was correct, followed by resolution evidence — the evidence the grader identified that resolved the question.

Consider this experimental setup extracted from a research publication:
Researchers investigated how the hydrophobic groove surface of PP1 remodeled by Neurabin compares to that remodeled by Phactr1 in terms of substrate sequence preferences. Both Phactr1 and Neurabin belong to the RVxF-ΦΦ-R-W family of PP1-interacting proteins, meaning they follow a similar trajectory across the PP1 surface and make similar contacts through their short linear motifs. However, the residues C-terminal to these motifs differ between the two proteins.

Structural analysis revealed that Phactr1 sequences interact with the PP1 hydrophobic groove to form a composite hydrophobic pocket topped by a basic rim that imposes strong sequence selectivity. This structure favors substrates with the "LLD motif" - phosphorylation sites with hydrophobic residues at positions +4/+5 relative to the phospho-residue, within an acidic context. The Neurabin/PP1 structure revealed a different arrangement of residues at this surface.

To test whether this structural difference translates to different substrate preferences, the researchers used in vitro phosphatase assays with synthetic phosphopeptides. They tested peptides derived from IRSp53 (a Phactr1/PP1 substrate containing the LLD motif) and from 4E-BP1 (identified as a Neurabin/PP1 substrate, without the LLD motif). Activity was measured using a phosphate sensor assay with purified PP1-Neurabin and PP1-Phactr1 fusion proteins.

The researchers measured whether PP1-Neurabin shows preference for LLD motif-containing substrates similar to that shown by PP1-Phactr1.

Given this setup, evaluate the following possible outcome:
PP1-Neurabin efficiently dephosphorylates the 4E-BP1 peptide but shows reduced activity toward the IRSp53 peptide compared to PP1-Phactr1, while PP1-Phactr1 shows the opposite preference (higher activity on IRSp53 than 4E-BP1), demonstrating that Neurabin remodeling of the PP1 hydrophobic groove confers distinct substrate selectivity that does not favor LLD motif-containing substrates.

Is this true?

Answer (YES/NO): NO